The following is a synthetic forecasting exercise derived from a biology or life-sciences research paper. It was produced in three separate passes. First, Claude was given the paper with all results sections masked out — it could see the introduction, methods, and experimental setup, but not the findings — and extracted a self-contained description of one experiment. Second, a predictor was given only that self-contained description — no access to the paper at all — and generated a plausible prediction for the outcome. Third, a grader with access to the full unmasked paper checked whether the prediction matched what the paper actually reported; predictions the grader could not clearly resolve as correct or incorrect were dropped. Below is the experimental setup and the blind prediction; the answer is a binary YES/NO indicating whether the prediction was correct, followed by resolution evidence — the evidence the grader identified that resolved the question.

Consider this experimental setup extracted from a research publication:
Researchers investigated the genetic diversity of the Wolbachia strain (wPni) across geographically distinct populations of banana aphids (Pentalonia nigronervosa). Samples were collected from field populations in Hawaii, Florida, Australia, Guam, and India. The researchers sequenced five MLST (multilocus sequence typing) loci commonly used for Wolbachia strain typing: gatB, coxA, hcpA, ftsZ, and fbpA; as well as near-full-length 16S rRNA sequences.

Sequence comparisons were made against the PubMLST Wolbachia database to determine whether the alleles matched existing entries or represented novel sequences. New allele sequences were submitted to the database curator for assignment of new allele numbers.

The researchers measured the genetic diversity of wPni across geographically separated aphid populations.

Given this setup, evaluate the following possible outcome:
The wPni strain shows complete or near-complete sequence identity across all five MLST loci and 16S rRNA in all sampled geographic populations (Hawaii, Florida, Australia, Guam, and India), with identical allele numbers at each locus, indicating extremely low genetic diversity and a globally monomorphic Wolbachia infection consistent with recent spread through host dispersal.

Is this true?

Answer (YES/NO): NO